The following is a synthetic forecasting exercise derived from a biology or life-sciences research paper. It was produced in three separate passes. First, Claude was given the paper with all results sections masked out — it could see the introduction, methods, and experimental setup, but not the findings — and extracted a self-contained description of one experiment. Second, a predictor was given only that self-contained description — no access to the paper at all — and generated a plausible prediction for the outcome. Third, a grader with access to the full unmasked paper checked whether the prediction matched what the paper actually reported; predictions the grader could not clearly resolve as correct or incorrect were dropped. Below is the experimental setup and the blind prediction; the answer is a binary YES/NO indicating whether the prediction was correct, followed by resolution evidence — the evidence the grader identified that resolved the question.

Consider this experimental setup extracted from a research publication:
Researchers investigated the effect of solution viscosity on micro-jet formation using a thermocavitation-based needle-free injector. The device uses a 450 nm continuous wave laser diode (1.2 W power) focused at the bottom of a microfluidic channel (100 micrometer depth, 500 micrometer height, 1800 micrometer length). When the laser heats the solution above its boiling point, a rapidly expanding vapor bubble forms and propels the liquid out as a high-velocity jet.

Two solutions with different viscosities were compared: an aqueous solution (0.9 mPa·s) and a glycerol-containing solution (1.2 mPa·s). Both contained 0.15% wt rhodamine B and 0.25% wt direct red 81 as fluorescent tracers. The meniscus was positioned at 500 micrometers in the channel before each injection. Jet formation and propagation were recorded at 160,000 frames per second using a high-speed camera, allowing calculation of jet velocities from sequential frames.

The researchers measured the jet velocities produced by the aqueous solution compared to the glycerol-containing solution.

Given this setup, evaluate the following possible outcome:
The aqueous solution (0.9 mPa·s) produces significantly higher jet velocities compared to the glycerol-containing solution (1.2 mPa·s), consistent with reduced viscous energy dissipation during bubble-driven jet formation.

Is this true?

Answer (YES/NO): NO